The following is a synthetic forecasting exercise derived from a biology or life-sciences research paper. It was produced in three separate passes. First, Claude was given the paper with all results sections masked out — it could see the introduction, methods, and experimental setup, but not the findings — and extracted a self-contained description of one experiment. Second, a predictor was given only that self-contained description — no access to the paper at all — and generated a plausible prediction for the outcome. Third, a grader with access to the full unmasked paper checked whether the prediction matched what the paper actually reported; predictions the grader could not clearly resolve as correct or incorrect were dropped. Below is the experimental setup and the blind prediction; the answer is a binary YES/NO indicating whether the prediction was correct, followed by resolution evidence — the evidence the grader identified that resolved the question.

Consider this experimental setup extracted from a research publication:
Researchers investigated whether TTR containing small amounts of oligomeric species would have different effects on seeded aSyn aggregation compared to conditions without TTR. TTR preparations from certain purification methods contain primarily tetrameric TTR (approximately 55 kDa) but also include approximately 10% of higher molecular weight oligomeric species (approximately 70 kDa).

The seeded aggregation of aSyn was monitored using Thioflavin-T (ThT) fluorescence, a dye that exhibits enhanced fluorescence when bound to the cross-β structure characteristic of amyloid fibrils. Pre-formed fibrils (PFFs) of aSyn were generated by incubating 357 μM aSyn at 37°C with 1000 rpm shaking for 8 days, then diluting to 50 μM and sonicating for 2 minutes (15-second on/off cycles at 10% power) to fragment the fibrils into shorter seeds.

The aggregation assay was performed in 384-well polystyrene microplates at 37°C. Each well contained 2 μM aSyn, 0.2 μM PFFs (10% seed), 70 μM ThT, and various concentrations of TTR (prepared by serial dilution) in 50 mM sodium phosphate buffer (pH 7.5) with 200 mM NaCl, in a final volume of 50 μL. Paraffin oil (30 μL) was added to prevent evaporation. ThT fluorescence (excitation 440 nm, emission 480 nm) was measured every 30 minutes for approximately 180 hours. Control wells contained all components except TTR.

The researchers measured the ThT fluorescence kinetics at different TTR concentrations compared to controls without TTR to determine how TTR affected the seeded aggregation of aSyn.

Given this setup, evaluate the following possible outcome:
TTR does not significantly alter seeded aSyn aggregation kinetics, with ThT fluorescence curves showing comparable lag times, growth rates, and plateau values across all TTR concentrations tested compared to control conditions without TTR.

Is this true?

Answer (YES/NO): NO